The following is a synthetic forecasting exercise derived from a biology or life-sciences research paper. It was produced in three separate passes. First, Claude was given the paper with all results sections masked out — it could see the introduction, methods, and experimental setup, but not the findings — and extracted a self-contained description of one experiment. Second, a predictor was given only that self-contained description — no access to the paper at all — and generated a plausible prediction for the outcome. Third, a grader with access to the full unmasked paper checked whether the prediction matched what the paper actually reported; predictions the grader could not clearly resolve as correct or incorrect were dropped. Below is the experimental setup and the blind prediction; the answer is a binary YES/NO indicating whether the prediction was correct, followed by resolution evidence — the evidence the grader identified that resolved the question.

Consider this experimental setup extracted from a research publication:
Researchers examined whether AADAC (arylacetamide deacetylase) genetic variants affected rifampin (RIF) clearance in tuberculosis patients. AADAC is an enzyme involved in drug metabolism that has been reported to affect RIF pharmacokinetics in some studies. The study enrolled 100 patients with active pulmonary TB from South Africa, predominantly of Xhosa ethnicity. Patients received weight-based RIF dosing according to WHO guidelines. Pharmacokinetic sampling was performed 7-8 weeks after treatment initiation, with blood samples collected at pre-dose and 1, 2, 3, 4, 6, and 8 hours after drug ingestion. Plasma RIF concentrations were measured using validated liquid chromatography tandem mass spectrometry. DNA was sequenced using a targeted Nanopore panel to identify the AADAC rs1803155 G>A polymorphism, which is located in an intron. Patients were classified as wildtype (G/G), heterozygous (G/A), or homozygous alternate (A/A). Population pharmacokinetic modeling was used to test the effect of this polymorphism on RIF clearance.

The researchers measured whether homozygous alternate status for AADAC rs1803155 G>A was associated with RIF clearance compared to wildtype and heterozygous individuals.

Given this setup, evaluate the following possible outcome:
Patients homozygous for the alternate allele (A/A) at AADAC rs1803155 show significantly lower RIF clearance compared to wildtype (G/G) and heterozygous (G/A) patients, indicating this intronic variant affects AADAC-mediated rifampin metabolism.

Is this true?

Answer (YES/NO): YES